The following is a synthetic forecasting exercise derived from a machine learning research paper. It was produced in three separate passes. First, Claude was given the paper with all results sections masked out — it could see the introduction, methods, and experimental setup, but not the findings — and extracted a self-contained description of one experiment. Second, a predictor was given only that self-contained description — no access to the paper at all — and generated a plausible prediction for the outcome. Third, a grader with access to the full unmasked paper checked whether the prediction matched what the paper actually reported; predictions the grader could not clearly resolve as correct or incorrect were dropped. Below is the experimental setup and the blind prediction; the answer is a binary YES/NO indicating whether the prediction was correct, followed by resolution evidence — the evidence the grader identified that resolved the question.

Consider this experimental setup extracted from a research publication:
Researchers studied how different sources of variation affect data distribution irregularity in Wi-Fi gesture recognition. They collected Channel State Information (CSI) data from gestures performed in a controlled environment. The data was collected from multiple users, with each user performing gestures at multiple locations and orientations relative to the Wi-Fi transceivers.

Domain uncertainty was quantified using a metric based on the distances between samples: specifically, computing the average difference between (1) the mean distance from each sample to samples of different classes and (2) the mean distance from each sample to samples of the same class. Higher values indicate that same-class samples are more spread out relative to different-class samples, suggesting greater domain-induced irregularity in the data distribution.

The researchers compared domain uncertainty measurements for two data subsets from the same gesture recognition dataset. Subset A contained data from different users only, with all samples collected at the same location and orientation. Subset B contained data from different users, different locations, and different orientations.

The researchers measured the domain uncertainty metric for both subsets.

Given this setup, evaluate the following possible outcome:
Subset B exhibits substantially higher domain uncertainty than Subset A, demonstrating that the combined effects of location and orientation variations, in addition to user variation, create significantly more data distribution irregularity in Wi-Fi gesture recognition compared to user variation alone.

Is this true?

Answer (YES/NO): YES